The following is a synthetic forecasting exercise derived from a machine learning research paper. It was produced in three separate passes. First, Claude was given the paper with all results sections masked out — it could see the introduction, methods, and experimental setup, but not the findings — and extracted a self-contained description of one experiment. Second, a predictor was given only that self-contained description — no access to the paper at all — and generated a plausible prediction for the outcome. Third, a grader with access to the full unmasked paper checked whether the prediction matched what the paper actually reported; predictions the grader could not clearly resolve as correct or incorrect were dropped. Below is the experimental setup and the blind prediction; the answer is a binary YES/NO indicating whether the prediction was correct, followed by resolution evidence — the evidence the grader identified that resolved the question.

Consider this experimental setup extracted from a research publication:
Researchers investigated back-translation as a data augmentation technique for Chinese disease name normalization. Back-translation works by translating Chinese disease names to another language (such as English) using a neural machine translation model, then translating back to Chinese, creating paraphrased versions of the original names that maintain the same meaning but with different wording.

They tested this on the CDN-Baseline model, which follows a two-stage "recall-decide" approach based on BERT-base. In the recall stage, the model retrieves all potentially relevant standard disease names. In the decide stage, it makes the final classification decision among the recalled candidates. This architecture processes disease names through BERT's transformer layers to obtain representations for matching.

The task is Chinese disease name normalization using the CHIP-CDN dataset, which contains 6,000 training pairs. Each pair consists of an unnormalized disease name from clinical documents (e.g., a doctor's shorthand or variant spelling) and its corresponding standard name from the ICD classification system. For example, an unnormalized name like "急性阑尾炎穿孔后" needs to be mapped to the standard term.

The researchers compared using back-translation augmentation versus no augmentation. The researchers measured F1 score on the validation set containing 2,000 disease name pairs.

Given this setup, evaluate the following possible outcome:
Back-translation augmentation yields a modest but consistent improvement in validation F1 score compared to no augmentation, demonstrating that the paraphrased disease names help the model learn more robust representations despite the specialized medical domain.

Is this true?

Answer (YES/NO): NO